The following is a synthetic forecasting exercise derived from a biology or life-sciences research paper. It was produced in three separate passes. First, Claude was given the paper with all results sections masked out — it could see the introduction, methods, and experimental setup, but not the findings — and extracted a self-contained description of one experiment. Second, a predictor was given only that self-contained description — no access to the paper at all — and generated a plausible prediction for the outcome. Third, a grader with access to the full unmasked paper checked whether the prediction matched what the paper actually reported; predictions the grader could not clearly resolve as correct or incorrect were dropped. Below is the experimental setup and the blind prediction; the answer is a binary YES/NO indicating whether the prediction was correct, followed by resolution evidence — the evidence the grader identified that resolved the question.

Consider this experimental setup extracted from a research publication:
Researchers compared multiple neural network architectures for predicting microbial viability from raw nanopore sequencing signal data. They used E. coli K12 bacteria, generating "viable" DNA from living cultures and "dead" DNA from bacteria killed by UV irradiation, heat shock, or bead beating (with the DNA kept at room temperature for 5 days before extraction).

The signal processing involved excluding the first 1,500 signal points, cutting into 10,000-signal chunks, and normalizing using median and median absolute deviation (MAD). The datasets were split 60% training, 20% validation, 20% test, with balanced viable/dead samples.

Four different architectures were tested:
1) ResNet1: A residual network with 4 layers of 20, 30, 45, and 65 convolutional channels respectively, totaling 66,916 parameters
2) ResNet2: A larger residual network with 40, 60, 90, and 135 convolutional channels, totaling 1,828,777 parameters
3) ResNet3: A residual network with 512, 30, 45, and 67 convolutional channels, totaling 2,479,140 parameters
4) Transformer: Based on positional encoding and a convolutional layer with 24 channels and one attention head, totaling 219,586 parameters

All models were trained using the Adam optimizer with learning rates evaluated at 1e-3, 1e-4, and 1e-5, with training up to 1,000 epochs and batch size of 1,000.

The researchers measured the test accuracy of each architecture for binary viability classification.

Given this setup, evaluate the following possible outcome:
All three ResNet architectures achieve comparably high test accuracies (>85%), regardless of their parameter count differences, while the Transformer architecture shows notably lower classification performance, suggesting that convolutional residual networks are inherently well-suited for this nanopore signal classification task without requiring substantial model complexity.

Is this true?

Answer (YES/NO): NO